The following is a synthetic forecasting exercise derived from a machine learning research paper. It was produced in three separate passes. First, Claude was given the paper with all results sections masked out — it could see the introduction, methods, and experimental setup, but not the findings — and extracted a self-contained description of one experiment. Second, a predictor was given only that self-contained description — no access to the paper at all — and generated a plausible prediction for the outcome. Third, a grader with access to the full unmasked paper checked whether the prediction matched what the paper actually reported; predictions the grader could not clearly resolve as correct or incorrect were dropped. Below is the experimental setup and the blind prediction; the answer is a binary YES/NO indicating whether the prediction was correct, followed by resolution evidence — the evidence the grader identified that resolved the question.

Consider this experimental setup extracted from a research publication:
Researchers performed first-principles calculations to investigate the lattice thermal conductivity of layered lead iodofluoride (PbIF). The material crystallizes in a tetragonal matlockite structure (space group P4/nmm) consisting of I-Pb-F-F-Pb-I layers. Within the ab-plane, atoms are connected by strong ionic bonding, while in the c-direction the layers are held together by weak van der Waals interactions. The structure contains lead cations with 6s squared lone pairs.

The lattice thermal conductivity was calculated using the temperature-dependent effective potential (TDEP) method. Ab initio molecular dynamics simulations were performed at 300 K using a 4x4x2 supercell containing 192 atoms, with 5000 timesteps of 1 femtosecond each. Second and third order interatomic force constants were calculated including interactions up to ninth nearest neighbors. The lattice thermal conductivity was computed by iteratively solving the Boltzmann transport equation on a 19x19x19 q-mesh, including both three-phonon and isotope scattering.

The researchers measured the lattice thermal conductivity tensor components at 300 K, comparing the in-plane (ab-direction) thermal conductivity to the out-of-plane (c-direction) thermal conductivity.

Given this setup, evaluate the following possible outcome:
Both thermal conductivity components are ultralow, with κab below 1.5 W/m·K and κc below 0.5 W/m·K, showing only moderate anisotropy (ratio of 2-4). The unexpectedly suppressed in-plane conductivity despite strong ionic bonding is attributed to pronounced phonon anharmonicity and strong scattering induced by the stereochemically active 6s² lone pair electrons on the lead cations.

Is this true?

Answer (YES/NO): NO